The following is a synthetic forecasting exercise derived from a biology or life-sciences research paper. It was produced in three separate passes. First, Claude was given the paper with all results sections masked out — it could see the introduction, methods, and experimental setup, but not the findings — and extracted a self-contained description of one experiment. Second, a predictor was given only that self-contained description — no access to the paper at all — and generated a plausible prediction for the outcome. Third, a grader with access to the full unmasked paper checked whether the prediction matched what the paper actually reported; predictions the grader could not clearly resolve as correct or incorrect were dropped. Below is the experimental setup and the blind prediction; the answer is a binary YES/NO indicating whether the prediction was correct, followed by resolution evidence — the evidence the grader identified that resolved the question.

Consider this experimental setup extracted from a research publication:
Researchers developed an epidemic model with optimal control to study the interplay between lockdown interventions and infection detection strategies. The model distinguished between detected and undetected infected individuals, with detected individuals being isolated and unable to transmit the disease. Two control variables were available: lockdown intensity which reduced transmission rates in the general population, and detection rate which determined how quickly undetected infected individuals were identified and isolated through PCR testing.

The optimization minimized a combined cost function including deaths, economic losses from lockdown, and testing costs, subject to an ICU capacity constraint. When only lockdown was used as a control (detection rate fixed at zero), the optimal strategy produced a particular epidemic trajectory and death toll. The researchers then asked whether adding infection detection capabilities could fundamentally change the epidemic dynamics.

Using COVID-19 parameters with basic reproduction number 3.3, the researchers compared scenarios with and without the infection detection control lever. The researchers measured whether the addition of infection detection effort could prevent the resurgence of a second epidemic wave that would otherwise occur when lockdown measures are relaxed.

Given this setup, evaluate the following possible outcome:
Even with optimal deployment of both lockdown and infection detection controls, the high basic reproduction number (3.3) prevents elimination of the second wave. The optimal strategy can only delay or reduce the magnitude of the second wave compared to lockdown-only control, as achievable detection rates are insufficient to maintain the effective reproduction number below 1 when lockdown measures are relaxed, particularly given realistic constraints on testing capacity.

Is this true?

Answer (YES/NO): NO